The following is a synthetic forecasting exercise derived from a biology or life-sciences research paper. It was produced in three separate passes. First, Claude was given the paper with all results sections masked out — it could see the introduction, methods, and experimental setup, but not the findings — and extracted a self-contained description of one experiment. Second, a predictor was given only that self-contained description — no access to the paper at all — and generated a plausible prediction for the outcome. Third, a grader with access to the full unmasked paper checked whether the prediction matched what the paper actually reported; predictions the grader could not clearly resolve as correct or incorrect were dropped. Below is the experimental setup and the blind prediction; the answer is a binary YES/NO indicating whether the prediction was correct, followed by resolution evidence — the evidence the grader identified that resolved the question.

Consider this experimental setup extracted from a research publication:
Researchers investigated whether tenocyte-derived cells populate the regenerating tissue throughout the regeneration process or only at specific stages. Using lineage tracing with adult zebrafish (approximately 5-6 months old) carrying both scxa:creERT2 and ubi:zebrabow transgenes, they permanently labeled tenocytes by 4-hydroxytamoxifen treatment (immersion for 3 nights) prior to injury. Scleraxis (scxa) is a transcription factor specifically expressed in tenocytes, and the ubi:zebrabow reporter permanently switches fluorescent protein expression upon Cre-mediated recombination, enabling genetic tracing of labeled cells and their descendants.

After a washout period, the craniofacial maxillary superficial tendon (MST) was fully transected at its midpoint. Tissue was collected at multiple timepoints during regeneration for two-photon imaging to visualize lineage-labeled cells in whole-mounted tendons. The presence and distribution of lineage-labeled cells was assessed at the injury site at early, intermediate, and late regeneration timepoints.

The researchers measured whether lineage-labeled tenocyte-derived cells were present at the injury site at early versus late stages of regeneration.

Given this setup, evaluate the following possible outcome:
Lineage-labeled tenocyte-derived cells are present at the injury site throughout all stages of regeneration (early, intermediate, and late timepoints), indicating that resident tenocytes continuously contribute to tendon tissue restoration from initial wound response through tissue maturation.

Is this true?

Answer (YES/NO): YES